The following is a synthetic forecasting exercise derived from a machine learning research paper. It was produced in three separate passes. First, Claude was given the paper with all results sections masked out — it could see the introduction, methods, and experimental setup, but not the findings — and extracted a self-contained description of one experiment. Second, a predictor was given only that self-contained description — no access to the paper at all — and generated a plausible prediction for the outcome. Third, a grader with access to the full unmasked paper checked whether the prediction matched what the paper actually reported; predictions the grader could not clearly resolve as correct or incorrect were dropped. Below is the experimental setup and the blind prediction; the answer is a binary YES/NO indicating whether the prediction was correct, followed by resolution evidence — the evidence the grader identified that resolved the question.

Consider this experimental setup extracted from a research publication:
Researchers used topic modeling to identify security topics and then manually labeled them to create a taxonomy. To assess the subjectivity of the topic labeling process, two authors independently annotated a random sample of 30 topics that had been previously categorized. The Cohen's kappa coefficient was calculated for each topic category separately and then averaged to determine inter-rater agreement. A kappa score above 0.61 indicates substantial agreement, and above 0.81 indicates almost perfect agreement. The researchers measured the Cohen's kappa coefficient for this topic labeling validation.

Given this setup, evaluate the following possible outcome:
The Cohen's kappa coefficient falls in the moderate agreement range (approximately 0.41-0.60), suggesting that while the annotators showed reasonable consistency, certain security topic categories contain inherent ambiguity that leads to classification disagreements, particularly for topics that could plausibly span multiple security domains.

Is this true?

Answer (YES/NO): NO